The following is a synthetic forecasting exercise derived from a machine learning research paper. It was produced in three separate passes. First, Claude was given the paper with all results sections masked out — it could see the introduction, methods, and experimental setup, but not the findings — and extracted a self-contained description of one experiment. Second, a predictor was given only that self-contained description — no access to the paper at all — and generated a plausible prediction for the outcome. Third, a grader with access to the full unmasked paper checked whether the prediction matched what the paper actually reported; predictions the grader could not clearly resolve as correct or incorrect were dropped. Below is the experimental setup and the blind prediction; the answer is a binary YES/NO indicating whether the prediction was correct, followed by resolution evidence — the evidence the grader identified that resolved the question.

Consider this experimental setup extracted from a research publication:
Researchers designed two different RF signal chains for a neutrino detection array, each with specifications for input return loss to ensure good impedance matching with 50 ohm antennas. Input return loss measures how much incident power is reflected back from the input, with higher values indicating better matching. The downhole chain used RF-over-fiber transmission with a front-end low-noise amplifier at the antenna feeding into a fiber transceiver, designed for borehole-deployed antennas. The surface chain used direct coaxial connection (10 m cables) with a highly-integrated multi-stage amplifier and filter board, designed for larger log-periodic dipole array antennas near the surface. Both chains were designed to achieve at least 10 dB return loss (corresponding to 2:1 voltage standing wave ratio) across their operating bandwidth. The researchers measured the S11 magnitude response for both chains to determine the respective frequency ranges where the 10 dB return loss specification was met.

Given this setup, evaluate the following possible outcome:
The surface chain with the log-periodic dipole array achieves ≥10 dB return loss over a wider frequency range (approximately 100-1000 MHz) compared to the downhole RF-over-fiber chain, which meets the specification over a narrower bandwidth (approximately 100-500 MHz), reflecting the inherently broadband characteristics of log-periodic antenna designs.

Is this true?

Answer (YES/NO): NO